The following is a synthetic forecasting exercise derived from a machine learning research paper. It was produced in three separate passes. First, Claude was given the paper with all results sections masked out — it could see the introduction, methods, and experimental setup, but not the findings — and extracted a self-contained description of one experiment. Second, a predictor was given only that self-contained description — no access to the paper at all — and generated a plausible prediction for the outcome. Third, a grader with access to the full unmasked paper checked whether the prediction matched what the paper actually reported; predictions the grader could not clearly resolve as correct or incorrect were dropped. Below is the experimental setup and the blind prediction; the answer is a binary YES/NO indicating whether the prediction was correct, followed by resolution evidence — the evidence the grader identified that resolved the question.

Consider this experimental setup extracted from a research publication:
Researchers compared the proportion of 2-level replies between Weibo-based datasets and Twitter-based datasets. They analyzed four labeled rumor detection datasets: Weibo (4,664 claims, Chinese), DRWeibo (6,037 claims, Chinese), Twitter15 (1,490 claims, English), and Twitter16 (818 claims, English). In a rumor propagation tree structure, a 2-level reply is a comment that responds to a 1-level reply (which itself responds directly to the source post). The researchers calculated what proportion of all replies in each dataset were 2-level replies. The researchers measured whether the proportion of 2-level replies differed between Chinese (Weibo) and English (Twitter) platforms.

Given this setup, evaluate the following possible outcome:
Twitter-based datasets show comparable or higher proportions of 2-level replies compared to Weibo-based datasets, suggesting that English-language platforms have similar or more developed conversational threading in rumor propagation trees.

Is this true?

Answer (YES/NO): NO